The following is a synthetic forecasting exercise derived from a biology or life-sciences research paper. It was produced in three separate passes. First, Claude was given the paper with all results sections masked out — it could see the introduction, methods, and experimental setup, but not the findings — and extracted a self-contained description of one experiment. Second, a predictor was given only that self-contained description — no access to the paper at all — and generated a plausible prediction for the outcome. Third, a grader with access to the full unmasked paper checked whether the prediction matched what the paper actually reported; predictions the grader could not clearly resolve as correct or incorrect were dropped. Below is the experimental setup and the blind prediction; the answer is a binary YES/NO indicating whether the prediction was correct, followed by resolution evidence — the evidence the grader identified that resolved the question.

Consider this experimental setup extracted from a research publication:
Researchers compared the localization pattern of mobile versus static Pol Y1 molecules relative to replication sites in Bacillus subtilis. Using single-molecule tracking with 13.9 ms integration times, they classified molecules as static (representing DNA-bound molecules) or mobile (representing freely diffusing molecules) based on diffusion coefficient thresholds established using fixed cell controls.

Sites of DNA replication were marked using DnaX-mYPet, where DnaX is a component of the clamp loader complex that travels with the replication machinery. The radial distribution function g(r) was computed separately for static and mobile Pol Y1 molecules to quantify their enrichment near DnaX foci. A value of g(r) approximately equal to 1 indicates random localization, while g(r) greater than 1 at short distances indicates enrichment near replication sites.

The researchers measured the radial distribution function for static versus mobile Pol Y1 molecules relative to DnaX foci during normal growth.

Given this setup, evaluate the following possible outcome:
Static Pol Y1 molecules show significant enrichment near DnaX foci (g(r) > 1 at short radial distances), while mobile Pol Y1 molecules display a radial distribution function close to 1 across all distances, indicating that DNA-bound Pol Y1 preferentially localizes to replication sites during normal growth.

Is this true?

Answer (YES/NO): NO